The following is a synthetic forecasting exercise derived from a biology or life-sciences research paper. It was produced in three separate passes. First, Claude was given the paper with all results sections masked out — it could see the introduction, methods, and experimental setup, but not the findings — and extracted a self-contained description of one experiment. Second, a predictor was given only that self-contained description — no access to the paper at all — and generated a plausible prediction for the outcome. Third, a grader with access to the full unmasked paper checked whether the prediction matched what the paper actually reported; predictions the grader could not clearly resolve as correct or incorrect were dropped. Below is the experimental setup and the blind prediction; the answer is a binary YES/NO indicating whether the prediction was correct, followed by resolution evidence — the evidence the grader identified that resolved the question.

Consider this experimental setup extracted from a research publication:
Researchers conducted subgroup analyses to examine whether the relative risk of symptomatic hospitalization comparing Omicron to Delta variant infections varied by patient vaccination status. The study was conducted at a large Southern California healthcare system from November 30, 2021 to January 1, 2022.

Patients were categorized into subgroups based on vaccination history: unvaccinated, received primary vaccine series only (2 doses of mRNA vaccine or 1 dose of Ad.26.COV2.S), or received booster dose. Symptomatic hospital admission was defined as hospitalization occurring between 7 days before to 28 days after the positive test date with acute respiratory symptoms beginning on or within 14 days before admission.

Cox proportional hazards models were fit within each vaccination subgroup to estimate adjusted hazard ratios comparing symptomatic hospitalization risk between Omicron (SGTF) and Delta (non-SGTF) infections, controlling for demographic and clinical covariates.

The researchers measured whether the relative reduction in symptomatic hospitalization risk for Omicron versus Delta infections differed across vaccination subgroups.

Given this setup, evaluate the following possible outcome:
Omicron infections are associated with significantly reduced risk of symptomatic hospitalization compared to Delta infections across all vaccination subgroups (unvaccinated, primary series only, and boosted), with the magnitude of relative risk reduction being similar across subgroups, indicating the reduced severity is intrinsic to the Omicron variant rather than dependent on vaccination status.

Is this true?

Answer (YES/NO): YES